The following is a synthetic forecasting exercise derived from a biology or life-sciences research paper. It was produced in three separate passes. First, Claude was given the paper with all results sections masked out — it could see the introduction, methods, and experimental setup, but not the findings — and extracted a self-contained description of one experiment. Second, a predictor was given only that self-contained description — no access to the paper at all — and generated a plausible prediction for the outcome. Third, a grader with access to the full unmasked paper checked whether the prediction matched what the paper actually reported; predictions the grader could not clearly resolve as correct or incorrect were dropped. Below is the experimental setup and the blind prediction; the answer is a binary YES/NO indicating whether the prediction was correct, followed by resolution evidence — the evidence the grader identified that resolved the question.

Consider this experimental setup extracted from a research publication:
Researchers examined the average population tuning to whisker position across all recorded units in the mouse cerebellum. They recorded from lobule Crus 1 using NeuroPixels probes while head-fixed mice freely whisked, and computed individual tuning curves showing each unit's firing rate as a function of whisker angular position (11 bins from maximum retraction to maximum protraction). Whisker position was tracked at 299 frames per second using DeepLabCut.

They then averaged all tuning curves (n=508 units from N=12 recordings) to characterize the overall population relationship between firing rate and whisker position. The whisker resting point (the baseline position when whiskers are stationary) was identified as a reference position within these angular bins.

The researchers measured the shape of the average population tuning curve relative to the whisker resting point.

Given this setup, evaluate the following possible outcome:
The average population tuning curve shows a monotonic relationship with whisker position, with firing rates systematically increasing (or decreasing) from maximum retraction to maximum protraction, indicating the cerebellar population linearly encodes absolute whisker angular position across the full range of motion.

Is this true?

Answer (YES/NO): NO